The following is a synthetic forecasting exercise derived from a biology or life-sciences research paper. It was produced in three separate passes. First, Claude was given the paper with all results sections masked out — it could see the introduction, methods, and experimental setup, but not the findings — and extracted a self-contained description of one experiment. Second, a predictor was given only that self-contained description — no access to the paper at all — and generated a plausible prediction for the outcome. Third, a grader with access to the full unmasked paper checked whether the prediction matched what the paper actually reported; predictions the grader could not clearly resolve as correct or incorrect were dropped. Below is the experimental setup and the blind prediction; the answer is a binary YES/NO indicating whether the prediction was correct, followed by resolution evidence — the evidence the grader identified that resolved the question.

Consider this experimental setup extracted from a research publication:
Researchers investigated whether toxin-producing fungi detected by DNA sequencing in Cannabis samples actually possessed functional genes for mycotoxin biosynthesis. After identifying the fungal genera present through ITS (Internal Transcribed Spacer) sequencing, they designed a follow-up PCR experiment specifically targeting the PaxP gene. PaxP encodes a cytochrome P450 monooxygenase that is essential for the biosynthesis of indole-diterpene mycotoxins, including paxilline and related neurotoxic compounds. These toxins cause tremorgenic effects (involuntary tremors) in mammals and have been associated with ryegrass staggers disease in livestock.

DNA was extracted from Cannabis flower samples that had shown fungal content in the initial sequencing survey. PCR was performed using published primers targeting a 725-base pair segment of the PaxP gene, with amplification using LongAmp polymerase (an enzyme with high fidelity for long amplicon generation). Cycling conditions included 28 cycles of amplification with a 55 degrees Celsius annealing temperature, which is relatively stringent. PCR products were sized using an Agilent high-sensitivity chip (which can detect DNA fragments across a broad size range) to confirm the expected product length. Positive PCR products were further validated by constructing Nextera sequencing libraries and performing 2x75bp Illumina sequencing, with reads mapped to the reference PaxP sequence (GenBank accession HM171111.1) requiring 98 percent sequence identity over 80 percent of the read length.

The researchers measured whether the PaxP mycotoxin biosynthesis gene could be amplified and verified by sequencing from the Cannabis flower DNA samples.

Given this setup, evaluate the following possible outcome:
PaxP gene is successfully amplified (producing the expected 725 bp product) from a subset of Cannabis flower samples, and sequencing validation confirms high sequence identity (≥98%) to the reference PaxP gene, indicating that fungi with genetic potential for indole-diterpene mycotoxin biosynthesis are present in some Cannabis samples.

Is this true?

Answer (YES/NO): YES